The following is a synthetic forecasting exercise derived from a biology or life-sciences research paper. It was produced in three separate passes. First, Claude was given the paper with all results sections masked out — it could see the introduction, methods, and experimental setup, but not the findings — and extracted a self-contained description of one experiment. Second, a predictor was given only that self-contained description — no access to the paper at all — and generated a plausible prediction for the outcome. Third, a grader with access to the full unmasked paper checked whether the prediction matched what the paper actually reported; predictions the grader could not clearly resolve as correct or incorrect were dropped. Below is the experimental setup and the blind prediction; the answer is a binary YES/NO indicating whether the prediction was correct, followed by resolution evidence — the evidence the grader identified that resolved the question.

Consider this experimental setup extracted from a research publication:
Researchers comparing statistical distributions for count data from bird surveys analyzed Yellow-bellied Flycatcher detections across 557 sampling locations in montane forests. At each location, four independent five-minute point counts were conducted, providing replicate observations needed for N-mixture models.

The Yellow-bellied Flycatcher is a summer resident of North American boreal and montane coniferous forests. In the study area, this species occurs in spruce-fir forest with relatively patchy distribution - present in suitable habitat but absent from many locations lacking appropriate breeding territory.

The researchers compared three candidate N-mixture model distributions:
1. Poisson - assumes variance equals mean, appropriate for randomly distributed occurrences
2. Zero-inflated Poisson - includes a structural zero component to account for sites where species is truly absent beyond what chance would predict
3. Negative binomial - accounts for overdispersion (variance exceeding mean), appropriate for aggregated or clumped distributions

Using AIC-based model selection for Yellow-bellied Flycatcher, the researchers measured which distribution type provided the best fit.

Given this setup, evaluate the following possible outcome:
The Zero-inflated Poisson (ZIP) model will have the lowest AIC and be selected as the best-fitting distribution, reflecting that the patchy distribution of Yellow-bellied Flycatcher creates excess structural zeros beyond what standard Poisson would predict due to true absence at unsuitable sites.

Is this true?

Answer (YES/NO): YES